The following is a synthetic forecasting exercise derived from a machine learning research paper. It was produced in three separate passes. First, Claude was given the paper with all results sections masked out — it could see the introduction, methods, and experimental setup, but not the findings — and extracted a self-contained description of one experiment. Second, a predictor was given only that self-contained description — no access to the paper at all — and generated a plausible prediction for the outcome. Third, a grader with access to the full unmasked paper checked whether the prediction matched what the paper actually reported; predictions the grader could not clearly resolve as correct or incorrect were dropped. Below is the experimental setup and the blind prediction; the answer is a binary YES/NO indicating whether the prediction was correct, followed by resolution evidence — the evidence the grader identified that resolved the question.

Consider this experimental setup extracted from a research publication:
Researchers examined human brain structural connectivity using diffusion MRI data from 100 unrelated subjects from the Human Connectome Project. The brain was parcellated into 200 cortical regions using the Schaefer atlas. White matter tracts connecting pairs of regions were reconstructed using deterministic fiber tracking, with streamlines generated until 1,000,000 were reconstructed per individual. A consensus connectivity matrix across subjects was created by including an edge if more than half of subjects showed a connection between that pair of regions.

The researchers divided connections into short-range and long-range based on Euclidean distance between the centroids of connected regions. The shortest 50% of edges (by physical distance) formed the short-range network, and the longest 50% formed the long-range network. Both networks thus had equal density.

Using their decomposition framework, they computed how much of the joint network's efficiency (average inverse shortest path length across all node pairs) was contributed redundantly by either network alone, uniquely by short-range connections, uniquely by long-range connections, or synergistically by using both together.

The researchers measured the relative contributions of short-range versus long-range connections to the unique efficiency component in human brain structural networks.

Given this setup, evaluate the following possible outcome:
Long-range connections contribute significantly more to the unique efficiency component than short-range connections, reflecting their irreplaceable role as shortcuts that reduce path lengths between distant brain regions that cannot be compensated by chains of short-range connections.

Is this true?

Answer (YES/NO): YES